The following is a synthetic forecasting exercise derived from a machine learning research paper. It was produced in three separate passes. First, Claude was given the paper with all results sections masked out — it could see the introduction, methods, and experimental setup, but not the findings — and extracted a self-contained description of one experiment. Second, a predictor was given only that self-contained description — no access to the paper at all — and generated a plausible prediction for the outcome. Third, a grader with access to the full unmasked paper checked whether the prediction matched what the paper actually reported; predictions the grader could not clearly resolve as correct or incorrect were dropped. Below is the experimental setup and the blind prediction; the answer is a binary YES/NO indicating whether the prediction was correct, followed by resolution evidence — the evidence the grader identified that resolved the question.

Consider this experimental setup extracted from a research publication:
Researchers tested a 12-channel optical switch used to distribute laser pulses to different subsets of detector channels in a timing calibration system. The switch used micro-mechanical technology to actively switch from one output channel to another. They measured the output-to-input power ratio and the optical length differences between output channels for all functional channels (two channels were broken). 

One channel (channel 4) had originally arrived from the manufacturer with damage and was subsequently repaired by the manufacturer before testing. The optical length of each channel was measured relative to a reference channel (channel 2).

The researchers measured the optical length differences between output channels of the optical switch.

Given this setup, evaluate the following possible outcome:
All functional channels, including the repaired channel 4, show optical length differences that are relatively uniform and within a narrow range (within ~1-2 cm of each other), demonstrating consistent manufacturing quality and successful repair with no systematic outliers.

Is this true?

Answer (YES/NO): NO